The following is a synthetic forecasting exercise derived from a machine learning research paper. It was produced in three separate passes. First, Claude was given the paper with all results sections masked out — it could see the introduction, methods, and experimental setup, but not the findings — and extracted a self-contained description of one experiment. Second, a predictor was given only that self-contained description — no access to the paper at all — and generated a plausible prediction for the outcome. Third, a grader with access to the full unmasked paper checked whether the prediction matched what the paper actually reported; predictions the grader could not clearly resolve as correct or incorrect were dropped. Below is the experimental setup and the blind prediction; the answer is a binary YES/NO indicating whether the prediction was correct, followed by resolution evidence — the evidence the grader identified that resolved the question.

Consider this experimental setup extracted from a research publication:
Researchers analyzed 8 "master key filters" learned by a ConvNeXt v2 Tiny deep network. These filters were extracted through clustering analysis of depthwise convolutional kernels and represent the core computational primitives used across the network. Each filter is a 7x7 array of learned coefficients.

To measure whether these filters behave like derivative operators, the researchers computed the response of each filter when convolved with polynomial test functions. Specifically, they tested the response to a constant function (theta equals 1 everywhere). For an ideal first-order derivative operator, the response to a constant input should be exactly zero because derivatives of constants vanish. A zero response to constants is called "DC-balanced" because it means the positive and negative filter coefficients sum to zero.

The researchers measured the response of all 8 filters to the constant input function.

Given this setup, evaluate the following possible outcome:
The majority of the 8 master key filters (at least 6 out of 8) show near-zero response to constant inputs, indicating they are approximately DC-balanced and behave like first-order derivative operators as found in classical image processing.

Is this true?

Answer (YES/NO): NO